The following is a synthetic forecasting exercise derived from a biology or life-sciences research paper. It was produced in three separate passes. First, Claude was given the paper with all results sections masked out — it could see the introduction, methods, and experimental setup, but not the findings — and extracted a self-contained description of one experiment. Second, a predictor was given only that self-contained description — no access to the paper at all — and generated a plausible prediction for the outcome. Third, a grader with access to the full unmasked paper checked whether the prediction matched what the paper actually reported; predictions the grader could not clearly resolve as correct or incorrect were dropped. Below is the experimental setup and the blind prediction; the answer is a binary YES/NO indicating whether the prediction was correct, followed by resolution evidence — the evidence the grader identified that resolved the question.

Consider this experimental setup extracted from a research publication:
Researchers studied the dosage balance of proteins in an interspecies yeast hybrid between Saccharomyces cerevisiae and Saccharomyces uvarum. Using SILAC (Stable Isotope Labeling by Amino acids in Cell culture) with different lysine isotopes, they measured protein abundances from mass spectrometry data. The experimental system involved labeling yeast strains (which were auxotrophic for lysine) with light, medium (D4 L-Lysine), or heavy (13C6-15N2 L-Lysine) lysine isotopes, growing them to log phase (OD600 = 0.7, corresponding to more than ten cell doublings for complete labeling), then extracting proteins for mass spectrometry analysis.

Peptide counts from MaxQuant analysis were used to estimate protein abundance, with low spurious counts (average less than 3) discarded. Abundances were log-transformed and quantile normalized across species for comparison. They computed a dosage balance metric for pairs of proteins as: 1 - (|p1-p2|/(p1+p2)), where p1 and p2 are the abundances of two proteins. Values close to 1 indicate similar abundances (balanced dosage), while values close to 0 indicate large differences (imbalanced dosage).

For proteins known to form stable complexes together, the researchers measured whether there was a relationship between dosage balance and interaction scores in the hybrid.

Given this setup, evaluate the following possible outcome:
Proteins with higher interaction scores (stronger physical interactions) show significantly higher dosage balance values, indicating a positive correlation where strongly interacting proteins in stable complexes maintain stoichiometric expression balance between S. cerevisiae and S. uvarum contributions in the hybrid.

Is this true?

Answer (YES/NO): NO